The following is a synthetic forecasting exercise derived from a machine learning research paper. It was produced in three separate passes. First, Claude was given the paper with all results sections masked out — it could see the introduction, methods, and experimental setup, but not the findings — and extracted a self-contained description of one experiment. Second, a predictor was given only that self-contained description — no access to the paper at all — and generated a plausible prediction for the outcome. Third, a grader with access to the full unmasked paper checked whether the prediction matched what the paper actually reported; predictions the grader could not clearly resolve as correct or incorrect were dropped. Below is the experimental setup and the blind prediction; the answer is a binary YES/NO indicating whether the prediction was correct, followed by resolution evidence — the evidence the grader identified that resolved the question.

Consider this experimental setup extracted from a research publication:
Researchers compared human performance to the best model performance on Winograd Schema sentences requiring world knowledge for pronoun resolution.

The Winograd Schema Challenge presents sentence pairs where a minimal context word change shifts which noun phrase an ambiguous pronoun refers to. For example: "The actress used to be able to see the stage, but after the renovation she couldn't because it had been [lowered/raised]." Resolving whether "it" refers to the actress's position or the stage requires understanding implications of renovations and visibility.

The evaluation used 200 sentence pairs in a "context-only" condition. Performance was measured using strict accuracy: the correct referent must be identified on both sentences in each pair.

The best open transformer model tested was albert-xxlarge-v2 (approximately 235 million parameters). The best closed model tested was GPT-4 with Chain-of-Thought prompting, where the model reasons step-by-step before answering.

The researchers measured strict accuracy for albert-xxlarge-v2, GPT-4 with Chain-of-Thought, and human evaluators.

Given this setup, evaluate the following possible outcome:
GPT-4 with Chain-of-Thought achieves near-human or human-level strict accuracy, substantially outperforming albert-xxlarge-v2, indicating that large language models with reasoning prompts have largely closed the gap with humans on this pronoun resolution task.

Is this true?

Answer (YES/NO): NO